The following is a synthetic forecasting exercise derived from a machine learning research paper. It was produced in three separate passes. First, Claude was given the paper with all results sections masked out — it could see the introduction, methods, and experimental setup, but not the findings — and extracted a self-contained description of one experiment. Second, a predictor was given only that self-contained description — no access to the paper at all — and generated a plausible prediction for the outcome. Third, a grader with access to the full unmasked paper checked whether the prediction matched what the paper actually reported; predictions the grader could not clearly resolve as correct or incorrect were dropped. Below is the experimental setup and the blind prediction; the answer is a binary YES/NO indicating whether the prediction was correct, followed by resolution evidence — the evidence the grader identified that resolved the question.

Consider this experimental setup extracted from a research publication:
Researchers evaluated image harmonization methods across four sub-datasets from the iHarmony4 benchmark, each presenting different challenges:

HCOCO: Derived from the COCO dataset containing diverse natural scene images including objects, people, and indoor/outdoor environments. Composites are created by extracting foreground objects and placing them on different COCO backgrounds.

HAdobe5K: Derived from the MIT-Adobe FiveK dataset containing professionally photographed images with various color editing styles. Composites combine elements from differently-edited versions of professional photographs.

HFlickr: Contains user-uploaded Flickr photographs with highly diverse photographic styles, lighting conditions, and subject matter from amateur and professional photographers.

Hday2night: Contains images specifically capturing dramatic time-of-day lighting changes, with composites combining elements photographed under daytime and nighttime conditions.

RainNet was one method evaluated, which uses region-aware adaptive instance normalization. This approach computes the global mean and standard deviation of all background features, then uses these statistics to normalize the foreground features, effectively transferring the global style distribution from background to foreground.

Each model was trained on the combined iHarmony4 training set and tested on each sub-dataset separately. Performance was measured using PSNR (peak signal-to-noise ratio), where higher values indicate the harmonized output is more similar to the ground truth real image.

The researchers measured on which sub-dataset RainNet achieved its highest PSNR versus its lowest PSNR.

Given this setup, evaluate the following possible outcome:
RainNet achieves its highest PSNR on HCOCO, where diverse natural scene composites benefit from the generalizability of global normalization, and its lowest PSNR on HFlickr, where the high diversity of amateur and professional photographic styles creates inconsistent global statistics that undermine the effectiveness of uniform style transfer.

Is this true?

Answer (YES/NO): YES